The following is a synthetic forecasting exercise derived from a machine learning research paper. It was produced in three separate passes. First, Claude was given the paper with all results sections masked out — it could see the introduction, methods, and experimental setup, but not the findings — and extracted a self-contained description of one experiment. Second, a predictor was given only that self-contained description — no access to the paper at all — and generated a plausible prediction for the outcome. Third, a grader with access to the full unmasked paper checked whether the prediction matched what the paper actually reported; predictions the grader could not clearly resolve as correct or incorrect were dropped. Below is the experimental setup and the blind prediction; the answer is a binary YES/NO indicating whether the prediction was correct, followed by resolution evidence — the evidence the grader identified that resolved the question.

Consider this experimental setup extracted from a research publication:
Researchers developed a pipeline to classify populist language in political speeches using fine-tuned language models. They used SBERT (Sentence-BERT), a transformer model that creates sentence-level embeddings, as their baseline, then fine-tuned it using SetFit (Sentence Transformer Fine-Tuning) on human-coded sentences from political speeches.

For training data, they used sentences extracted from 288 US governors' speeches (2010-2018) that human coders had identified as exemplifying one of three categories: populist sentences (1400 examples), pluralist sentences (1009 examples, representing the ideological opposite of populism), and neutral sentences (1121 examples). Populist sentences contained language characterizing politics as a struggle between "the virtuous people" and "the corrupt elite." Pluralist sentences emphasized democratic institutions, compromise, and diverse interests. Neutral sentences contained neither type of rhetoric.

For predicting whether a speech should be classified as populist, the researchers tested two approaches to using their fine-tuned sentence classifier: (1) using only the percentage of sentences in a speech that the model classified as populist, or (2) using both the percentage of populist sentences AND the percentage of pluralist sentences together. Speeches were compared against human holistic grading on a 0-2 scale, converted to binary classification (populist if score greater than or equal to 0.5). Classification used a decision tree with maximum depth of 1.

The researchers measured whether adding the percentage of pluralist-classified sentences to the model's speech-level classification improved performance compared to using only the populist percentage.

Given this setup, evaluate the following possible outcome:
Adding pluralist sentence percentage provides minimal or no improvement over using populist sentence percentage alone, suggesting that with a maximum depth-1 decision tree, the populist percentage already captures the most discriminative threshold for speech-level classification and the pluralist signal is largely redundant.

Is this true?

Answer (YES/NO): YES